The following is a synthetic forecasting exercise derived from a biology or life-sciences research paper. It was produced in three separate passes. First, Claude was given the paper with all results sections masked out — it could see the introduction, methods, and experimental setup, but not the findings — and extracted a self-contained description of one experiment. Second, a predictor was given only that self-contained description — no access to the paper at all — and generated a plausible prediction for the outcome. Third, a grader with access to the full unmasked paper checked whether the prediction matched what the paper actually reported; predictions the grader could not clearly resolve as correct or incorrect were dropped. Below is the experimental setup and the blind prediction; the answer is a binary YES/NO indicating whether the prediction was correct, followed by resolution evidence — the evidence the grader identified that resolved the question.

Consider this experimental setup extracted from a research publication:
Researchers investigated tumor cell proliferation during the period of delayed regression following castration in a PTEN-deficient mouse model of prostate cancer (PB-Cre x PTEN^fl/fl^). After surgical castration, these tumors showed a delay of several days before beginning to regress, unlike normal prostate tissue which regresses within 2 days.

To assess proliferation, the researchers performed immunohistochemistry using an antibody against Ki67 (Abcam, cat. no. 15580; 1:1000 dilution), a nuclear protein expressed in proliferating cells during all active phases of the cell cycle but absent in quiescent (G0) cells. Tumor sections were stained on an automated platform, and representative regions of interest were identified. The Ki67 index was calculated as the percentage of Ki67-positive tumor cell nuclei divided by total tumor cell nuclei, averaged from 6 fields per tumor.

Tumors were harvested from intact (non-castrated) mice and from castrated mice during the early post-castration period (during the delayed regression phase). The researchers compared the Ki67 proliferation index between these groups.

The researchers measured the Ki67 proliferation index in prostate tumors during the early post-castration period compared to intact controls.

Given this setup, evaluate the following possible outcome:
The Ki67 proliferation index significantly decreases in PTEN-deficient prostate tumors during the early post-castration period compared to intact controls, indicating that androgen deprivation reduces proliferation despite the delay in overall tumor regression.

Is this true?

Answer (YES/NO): NO